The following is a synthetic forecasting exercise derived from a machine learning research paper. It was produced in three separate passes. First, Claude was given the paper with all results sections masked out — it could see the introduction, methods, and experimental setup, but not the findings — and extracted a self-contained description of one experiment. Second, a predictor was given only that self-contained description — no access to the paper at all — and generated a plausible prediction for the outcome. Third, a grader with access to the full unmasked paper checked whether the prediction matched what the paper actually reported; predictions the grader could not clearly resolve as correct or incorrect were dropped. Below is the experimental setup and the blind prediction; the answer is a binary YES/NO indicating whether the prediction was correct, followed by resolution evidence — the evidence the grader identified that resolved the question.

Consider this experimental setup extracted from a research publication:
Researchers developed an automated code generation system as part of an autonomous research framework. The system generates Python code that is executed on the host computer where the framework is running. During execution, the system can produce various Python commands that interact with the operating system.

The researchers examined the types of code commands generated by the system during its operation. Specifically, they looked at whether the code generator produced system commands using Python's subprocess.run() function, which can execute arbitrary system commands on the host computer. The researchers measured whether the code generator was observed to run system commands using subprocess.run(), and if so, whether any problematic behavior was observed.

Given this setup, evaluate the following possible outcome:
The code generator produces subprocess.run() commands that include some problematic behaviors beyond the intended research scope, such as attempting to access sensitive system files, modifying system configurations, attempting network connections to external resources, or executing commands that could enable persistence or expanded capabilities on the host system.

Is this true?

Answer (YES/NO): NO